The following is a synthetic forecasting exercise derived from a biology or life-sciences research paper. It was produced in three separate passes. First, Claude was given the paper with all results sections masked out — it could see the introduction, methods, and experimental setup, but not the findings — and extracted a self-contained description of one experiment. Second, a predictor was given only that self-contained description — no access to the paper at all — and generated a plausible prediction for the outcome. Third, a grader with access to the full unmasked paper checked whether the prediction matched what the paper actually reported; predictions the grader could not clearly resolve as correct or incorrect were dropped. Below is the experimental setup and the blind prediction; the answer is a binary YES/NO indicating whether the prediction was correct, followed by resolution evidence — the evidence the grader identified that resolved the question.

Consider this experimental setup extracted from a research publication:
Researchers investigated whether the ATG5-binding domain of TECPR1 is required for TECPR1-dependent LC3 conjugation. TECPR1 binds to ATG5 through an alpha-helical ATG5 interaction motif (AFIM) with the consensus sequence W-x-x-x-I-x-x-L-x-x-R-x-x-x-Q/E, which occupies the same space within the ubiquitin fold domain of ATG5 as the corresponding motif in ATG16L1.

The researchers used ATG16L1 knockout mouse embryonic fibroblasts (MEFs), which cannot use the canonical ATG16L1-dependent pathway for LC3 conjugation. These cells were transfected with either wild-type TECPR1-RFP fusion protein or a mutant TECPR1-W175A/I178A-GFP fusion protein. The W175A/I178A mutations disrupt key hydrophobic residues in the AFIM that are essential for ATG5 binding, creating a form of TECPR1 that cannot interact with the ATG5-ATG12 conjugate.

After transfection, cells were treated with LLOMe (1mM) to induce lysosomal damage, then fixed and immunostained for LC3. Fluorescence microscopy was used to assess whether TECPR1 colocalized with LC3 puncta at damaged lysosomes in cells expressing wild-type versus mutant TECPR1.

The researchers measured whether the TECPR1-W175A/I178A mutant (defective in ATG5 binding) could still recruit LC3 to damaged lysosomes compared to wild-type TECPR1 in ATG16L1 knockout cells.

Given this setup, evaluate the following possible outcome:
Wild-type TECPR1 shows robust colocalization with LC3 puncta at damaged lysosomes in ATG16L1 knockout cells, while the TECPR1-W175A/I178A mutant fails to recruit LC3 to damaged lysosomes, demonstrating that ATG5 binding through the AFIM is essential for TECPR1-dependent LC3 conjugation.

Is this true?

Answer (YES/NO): NO